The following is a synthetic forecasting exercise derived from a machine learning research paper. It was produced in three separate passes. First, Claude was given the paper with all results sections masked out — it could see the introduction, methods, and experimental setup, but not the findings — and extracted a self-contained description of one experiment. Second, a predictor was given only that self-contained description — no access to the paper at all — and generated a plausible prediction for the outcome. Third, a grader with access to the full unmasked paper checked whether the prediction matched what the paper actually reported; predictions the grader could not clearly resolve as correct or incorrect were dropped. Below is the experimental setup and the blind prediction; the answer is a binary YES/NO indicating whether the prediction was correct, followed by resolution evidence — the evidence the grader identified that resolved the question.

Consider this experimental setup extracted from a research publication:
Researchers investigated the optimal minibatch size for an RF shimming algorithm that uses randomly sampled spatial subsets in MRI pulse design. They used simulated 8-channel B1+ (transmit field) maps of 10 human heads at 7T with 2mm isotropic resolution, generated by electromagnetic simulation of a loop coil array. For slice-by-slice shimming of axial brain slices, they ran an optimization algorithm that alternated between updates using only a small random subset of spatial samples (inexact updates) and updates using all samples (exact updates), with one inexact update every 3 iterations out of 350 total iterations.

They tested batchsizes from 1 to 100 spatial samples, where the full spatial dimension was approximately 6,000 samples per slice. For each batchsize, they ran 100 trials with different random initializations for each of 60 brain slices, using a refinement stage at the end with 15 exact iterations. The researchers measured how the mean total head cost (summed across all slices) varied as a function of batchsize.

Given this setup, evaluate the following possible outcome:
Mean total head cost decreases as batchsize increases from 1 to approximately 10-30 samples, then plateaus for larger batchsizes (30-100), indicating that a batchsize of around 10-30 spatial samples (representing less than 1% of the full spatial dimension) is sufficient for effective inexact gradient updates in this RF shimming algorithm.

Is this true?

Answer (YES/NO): NO